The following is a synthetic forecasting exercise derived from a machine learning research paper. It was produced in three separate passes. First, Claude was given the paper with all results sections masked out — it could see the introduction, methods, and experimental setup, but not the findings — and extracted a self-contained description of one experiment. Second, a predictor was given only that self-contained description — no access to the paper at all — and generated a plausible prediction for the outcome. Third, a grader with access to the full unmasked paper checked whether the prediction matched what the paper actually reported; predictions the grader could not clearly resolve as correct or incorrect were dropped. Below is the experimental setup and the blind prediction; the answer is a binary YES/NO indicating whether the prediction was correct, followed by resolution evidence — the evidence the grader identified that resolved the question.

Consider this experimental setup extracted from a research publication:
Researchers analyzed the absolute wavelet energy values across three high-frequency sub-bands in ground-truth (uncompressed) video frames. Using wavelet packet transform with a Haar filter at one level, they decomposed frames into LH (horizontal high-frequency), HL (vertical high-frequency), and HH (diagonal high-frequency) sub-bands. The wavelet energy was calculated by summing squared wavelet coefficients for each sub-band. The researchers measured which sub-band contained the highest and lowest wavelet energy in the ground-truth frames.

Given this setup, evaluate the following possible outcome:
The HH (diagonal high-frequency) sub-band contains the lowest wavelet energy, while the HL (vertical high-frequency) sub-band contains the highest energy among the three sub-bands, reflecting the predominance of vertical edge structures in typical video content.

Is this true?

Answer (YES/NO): YES